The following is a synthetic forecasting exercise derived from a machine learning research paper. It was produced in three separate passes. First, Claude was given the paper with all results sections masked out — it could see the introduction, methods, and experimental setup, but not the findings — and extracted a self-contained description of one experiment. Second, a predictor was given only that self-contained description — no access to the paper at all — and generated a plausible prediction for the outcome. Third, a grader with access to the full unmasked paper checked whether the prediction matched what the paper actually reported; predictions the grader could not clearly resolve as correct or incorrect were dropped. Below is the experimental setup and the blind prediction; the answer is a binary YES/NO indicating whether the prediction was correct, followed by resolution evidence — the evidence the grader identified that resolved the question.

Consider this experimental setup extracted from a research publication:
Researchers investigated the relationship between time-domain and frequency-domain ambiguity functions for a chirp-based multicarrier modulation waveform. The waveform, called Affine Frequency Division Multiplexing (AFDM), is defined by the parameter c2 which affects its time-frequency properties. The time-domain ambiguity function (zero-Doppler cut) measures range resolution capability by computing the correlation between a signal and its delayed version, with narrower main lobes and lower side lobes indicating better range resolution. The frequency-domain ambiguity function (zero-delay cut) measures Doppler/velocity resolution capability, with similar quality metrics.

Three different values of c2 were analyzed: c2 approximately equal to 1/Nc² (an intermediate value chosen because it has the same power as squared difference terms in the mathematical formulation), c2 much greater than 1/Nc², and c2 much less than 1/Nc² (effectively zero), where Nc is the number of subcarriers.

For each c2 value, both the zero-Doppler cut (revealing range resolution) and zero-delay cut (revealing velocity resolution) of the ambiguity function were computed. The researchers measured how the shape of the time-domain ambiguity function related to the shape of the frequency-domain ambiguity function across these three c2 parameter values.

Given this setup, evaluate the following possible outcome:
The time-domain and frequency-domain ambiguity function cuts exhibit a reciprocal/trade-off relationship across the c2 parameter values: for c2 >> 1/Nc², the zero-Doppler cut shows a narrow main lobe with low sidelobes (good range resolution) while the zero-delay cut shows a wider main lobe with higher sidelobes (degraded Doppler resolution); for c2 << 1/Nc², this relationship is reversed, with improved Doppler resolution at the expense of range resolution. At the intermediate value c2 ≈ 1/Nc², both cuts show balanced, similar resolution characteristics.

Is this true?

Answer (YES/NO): NO